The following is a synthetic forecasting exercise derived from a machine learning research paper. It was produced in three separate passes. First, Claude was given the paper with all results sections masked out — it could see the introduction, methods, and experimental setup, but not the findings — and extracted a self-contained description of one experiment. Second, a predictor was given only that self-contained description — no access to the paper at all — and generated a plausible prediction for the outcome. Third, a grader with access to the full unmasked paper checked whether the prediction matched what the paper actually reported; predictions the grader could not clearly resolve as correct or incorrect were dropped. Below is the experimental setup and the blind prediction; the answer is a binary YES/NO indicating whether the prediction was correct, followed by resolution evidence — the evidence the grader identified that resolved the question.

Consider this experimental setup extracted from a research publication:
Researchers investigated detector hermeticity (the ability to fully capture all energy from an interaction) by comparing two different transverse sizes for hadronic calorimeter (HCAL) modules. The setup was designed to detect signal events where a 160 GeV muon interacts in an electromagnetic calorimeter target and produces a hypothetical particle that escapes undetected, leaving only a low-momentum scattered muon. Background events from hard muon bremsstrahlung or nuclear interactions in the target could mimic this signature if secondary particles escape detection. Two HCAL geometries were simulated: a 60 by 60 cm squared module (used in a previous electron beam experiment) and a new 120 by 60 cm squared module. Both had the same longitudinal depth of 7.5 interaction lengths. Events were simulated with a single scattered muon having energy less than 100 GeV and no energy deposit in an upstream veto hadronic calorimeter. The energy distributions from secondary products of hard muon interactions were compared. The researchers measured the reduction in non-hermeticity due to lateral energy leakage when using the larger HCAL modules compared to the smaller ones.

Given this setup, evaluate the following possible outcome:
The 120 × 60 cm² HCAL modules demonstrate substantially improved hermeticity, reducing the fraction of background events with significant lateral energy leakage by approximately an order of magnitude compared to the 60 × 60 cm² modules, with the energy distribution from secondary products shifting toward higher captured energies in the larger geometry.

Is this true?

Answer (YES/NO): NO